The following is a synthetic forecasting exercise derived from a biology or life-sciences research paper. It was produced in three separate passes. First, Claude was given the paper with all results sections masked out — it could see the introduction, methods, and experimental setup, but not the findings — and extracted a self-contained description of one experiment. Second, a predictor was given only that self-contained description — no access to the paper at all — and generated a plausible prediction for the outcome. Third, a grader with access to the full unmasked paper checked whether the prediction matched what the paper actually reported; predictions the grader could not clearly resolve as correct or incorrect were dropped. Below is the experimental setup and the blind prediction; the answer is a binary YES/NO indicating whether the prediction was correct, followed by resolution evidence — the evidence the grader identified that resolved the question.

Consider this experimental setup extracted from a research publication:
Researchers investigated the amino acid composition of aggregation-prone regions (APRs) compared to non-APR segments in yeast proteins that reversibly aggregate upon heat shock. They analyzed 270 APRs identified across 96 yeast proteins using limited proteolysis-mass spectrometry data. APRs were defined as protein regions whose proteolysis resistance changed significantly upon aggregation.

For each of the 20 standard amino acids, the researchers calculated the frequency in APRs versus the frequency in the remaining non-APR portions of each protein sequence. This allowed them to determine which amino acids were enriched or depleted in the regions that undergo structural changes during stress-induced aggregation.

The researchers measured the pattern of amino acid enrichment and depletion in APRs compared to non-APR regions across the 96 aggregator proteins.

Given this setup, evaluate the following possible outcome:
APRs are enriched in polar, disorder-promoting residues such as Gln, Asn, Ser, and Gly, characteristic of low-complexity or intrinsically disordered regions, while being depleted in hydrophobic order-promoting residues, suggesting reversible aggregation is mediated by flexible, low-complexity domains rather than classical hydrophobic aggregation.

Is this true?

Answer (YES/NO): NO